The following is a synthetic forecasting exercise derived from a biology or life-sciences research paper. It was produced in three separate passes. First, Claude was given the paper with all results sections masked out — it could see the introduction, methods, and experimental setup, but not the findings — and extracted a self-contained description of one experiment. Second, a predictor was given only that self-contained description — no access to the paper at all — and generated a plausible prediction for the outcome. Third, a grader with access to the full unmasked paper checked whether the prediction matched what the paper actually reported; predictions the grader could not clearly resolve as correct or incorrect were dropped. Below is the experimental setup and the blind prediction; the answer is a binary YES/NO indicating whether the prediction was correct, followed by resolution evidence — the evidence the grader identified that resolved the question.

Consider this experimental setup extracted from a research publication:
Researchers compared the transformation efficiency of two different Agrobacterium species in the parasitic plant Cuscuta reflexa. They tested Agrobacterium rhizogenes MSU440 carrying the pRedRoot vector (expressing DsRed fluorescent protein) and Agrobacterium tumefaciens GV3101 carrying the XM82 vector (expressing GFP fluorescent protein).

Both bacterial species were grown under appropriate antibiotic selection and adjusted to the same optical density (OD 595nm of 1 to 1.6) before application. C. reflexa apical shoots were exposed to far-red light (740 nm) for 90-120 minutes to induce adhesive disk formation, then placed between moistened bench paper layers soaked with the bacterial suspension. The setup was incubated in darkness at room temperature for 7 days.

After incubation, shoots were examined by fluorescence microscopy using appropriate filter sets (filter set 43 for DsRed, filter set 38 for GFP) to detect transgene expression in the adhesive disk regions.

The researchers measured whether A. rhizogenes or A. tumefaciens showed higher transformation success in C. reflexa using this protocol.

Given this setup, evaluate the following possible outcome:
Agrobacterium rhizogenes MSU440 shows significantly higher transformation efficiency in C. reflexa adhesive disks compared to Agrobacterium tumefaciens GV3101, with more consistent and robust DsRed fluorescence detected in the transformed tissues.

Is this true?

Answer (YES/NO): NO